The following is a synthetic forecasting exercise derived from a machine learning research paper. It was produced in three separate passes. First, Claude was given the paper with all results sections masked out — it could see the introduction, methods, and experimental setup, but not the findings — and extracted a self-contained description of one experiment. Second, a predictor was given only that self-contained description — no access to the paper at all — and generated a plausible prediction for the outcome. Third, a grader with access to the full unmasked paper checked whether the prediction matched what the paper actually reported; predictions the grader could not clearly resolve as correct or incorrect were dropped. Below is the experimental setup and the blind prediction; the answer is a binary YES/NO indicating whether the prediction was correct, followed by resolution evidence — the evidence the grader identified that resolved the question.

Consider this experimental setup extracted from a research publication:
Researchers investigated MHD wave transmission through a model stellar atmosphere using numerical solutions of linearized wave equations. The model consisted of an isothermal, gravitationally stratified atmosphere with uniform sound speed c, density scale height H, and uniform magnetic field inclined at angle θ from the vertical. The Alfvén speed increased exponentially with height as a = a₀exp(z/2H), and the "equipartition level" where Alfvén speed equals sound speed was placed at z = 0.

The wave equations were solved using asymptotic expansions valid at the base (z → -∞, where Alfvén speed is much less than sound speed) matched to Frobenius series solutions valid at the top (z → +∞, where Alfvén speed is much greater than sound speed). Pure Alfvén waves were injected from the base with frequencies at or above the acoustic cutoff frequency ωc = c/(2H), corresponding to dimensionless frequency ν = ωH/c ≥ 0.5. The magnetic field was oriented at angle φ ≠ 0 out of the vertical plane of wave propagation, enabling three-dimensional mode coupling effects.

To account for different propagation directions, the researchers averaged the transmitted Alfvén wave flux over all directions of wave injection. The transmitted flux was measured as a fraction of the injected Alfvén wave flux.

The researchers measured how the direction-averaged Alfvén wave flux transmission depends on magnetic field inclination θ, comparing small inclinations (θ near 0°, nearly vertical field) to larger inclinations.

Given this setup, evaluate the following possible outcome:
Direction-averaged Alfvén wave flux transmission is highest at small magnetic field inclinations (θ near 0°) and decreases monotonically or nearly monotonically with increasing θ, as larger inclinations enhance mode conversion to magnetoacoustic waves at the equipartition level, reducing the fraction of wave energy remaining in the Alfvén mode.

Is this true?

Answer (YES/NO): NO